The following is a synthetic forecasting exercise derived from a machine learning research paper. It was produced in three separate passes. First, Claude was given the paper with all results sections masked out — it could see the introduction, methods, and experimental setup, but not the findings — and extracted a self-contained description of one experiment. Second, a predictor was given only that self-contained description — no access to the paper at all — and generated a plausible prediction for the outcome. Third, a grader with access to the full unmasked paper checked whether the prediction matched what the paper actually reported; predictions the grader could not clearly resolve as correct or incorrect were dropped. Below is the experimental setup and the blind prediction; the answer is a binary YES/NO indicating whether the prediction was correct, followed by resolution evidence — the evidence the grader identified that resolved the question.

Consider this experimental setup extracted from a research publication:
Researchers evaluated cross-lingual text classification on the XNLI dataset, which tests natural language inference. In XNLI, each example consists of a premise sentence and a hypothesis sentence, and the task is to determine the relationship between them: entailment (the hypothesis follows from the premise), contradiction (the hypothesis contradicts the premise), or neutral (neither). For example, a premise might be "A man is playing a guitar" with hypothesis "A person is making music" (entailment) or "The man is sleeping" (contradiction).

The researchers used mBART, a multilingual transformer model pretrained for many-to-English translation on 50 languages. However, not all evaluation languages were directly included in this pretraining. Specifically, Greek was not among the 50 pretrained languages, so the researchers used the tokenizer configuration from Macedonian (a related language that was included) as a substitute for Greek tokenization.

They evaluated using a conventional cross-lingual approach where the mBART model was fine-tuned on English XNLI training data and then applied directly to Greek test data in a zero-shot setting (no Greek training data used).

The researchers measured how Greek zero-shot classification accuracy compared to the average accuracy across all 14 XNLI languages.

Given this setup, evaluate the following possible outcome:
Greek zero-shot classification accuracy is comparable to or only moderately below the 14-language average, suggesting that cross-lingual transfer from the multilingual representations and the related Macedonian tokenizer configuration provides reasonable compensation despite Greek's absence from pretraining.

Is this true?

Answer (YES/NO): NO